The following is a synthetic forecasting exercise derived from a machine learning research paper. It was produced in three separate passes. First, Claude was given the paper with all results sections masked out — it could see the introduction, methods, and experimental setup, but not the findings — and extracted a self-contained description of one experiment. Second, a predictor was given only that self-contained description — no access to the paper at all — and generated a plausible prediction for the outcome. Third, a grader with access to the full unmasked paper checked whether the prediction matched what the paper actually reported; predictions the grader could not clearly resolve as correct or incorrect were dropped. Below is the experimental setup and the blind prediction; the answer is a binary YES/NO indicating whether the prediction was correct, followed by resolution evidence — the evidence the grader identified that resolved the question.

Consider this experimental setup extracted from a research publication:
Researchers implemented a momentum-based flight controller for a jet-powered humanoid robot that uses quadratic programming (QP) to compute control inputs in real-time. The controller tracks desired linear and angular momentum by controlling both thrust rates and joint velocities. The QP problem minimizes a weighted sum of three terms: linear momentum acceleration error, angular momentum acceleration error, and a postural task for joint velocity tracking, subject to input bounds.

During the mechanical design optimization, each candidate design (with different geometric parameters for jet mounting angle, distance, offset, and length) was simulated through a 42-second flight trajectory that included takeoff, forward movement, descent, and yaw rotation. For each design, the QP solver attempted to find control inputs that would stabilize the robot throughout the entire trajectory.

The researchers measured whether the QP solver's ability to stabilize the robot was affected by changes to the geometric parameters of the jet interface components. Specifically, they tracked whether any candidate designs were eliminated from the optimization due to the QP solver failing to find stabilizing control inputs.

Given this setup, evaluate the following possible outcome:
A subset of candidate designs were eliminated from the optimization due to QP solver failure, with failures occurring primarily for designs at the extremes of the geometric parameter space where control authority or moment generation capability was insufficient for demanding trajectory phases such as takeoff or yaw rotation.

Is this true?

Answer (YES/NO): NO